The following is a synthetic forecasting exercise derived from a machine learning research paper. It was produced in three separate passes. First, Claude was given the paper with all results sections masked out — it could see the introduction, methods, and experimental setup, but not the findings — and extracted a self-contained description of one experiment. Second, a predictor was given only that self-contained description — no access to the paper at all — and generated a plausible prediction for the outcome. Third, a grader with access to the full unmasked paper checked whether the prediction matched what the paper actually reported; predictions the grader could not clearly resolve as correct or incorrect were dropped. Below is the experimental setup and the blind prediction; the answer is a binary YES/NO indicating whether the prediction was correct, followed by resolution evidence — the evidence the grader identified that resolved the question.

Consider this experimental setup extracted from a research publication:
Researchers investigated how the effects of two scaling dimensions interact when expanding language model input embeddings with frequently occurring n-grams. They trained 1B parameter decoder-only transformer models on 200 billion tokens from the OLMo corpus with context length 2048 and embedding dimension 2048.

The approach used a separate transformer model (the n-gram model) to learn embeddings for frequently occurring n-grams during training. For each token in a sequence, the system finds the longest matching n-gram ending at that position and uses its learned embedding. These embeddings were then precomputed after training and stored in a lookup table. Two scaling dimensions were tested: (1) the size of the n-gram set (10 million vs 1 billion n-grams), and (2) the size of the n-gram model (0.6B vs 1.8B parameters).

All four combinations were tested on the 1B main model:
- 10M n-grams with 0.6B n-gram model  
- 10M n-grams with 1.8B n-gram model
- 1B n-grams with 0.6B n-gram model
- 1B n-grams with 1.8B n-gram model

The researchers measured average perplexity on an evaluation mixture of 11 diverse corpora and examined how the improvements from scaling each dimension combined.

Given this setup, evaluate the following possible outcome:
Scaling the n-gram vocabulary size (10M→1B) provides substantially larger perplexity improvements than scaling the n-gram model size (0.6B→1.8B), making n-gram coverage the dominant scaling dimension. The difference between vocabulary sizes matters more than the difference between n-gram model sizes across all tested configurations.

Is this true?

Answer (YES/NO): NO